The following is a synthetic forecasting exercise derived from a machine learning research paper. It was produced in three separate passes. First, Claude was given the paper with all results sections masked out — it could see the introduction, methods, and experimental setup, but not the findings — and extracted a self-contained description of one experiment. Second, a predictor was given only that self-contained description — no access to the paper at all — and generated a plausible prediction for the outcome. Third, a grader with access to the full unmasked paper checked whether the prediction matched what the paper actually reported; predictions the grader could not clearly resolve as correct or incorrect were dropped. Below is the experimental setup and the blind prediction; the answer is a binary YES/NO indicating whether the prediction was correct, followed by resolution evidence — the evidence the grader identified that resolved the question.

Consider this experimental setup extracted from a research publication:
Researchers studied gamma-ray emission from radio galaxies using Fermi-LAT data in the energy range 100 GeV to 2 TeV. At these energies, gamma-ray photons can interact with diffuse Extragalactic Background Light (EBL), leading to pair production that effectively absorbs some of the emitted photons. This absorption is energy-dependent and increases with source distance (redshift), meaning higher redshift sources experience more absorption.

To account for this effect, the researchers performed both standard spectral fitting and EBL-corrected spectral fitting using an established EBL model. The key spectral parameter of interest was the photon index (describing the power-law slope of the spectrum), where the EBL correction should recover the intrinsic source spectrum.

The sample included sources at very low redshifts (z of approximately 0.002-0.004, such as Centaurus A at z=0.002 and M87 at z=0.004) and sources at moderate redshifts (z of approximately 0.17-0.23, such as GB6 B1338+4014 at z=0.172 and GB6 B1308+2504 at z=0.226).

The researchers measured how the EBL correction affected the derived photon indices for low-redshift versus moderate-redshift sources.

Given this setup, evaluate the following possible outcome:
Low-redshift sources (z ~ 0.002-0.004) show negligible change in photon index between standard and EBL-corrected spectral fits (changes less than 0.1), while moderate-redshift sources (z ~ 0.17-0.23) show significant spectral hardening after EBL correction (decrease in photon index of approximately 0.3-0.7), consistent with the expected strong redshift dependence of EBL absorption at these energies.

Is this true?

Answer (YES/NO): NO